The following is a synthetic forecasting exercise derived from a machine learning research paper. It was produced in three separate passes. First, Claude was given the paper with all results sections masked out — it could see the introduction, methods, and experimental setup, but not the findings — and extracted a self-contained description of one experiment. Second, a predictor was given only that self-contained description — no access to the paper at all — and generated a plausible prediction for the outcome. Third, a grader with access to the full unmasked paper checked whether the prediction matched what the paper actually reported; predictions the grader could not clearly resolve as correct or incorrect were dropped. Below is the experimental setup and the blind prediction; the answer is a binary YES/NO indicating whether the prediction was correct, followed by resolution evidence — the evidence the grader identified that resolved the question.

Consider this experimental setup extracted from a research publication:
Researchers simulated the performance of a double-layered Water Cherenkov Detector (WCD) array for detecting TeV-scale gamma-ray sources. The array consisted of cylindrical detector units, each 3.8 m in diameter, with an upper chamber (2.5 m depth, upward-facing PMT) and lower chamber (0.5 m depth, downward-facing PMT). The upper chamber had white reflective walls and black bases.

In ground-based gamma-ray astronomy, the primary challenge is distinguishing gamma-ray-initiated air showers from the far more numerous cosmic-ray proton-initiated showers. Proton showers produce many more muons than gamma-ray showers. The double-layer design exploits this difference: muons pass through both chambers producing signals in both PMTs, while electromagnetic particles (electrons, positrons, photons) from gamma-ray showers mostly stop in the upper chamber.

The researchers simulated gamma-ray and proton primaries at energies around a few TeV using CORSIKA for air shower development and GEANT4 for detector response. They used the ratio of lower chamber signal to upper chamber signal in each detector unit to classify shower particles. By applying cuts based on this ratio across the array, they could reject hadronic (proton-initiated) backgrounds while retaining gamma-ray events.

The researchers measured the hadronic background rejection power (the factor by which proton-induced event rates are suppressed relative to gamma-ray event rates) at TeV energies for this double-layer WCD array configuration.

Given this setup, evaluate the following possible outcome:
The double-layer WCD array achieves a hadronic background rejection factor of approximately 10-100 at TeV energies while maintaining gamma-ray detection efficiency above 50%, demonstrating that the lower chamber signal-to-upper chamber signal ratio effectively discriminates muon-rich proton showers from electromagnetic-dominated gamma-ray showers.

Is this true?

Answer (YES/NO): NO